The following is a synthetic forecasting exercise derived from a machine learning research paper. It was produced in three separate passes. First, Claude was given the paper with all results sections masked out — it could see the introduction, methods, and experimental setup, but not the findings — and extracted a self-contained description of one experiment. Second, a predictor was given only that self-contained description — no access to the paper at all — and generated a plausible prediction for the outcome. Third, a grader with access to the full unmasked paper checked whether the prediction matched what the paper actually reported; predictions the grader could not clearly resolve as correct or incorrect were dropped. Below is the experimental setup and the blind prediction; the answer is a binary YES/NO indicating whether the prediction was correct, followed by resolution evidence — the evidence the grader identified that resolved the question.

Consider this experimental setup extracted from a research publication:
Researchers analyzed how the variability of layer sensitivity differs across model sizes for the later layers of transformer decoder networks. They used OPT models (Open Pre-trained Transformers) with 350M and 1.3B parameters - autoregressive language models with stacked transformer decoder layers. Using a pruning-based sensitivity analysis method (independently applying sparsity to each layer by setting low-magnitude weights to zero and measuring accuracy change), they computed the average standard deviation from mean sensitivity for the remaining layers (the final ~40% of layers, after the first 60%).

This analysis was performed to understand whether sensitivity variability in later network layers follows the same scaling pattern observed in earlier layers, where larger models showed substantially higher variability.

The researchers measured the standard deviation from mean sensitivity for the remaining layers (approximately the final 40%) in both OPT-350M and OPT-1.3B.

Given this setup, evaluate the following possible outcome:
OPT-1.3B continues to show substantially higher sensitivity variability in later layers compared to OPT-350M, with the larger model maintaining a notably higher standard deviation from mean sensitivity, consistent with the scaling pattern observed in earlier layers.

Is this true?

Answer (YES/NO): NO